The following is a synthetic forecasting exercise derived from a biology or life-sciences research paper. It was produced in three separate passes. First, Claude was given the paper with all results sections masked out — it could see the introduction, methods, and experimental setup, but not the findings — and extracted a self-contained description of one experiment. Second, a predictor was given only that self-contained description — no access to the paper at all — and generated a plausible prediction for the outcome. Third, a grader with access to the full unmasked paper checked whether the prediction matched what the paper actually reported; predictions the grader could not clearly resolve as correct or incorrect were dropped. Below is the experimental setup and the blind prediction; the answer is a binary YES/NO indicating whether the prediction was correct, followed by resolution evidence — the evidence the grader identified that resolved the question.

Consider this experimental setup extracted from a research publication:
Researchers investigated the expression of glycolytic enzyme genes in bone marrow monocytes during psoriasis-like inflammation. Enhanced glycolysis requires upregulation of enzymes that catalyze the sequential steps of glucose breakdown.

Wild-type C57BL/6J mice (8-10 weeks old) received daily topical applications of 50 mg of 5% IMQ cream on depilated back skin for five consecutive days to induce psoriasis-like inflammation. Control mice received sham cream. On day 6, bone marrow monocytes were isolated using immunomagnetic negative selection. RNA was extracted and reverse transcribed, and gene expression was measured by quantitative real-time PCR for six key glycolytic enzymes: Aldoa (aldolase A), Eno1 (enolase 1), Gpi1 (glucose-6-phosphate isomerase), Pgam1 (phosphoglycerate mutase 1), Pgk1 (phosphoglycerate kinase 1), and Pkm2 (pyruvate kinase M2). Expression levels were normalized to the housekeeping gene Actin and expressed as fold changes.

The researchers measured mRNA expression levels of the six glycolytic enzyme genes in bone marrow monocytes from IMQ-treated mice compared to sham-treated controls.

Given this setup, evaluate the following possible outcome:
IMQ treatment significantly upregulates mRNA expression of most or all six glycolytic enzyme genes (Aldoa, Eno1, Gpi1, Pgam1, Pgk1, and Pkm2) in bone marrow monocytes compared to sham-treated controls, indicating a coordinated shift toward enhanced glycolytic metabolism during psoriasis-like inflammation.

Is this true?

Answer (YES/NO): YES